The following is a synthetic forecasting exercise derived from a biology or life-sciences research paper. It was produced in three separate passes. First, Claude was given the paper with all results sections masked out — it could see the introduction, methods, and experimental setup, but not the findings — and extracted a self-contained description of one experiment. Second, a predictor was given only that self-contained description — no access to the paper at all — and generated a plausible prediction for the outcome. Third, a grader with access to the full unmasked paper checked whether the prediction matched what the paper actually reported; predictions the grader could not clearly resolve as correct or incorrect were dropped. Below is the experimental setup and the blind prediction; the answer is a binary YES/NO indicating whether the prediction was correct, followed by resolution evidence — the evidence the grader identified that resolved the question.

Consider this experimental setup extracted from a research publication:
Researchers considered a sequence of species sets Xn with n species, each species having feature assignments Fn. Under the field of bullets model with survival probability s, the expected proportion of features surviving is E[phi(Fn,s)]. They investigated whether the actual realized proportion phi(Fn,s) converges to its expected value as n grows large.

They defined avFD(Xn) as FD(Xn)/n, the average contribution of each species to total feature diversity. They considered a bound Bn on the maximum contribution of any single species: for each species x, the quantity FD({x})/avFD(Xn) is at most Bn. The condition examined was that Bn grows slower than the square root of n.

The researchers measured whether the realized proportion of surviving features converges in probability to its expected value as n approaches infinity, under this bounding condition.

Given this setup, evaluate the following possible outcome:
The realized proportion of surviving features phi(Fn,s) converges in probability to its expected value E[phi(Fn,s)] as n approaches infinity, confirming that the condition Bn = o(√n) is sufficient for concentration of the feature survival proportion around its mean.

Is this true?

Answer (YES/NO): YES